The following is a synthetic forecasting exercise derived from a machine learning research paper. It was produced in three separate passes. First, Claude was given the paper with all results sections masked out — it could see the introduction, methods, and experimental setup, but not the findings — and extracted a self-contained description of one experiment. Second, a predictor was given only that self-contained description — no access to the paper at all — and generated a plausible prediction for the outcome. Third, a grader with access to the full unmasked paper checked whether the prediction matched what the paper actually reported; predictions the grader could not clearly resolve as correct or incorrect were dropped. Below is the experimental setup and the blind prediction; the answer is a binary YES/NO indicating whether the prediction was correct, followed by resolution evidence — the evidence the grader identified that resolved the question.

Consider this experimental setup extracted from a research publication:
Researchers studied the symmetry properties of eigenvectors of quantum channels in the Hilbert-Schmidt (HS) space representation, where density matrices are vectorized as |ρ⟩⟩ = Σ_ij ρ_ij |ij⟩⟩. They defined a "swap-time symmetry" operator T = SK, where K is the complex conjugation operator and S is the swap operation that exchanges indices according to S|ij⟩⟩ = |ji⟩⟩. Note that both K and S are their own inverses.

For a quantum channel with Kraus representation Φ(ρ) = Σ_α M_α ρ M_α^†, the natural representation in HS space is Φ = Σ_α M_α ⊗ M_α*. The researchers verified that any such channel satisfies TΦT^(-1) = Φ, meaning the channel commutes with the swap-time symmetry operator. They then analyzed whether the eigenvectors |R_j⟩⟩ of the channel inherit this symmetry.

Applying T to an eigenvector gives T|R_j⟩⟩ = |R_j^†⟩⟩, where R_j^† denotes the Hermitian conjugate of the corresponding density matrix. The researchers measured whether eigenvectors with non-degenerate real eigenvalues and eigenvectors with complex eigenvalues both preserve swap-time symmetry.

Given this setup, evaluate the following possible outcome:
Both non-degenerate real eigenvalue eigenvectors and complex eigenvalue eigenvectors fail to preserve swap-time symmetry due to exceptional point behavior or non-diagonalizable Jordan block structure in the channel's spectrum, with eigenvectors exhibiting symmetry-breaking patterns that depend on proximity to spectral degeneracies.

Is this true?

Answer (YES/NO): NO